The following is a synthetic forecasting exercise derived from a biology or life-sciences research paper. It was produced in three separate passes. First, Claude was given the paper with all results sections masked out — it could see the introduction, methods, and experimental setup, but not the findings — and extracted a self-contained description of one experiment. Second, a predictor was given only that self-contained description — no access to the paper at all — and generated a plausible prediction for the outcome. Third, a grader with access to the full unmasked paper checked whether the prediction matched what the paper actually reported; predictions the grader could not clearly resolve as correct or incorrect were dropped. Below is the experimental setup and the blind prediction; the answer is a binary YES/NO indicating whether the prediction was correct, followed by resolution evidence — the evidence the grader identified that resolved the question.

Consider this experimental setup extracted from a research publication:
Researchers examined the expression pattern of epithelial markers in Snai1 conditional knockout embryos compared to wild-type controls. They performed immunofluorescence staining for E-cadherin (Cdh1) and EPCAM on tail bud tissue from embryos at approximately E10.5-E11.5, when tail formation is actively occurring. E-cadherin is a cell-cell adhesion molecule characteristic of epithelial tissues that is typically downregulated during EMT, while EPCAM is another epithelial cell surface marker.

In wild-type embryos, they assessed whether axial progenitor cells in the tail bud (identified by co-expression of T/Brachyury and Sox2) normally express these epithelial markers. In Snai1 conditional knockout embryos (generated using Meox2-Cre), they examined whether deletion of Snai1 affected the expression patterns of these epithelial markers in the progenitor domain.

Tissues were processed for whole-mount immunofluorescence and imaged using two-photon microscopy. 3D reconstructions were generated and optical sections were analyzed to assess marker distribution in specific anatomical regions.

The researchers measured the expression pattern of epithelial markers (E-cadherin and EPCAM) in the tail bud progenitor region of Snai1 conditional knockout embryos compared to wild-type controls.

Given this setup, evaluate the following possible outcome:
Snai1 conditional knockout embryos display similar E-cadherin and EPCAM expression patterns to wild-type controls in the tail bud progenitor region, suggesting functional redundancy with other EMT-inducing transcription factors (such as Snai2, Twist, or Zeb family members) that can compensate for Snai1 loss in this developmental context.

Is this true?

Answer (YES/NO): NO